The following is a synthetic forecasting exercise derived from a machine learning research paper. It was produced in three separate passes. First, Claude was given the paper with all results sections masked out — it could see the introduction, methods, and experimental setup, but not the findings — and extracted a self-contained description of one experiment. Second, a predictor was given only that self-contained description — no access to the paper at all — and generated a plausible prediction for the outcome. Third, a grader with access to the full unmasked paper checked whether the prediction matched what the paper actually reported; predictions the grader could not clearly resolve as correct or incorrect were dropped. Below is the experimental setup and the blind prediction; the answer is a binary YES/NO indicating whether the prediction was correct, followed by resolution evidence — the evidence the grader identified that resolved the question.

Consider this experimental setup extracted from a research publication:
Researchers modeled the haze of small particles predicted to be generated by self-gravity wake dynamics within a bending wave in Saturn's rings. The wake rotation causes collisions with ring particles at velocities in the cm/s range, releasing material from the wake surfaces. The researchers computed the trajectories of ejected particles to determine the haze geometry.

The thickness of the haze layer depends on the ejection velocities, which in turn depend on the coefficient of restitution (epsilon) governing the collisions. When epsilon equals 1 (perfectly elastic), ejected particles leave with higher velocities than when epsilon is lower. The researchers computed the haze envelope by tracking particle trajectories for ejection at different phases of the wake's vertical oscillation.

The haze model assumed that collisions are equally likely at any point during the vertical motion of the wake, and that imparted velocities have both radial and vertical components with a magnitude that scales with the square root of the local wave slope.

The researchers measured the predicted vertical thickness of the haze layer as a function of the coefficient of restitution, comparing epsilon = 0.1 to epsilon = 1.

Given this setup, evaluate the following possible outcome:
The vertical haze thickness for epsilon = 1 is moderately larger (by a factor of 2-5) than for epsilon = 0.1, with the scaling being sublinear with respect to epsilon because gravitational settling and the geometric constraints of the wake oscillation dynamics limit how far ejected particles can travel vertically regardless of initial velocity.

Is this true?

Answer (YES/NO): YES